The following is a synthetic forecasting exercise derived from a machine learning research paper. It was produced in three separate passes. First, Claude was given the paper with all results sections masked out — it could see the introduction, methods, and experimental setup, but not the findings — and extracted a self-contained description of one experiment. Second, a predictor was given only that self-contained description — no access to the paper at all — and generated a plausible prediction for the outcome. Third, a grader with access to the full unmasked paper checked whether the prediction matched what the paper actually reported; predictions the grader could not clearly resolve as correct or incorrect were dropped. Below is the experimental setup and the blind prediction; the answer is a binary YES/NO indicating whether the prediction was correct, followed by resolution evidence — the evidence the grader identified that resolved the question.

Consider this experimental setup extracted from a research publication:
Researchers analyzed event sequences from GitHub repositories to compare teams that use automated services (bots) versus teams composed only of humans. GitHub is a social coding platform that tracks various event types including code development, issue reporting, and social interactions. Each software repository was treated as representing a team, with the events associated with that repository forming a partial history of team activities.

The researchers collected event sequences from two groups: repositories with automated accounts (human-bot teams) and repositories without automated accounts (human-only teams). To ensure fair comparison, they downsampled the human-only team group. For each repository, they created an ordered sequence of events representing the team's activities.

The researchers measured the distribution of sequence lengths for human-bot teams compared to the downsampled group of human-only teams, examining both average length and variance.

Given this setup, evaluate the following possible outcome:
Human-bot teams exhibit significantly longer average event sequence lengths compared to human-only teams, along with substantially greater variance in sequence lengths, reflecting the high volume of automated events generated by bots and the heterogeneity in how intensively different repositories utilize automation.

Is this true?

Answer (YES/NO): YES